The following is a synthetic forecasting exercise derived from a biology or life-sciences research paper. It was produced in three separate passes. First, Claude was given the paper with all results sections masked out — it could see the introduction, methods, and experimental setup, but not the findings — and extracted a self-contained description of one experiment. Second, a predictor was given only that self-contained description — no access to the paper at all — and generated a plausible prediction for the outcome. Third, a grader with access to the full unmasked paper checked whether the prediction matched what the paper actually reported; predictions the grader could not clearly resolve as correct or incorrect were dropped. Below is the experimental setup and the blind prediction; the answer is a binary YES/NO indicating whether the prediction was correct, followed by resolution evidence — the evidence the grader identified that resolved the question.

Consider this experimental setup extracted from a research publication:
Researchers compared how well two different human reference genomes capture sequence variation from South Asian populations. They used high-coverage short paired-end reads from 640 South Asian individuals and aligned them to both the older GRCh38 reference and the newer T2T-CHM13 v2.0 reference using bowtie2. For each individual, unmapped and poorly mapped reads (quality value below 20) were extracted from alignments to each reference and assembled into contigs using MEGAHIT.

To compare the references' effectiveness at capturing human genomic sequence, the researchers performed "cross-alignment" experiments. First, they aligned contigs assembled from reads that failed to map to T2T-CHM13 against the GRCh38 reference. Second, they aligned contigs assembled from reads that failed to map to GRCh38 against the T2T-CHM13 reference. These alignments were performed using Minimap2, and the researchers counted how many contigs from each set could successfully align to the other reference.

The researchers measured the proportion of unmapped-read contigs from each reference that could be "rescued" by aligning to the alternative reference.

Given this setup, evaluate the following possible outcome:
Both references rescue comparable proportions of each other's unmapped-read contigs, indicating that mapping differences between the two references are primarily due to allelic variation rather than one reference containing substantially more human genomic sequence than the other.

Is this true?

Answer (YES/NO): NO